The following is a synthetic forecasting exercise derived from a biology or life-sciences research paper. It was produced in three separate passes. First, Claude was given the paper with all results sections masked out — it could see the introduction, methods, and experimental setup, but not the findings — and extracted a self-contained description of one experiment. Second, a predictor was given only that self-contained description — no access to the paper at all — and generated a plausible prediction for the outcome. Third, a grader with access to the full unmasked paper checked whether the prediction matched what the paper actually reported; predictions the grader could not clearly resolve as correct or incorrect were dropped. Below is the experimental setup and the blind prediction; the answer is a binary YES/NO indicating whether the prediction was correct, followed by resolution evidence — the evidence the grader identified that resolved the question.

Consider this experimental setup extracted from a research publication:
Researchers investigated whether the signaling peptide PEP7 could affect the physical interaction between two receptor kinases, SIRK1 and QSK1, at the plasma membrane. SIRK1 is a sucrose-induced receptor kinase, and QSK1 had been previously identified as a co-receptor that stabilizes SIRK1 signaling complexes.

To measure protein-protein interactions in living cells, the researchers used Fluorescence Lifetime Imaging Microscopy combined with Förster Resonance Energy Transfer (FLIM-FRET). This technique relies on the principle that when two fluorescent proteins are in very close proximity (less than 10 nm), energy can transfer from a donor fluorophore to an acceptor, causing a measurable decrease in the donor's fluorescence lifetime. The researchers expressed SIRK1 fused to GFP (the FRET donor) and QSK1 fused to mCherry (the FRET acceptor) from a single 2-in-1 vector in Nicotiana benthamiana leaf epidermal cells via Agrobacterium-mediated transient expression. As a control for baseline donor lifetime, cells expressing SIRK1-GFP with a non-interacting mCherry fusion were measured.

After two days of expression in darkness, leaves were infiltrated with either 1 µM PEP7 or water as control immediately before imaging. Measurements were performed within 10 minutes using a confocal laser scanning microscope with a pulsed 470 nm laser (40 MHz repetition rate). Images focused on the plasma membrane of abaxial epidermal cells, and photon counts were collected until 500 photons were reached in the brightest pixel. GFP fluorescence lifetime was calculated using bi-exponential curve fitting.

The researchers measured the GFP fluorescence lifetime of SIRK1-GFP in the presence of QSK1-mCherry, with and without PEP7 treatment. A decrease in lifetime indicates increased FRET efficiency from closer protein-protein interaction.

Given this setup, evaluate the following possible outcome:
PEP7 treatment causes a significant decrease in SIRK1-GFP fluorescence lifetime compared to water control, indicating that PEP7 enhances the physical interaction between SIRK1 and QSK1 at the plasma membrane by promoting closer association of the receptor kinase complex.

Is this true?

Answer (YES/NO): NO